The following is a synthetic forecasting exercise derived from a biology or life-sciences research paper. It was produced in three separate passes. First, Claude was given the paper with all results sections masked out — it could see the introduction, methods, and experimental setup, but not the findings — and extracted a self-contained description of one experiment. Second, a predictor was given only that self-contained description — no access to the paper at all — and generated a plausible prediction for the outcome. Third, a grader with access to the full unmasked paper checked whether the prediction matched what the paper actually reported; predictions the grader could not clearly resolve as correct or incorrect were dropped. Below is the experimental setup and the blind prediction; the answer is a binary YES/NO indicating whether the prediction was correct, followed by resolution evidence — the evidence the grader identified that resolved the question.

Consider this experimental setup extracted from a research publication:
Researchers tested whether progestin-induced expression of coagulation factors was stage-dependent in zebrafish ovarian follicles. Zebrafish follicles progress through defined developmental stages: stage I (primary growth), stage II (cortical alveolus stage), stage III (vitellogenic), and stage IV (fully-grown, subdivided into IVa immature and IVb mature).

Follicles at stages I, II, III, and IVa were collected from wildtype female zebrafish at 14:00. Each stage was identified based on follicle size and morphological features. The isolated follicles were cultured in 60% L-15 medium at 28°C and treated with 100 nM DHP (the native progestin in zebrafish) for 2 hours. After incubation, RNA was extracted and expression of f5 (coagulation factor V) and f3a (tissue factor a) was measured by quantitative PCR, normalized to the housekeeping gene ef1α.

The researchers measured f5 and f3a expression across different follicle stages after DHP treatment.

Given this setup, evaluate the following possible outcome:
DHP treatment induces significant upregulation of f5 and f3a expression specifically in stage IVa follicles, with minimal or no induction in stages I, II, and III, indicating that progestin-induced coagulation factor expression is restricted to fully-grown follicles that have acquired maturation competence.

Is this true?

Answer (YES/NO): NO